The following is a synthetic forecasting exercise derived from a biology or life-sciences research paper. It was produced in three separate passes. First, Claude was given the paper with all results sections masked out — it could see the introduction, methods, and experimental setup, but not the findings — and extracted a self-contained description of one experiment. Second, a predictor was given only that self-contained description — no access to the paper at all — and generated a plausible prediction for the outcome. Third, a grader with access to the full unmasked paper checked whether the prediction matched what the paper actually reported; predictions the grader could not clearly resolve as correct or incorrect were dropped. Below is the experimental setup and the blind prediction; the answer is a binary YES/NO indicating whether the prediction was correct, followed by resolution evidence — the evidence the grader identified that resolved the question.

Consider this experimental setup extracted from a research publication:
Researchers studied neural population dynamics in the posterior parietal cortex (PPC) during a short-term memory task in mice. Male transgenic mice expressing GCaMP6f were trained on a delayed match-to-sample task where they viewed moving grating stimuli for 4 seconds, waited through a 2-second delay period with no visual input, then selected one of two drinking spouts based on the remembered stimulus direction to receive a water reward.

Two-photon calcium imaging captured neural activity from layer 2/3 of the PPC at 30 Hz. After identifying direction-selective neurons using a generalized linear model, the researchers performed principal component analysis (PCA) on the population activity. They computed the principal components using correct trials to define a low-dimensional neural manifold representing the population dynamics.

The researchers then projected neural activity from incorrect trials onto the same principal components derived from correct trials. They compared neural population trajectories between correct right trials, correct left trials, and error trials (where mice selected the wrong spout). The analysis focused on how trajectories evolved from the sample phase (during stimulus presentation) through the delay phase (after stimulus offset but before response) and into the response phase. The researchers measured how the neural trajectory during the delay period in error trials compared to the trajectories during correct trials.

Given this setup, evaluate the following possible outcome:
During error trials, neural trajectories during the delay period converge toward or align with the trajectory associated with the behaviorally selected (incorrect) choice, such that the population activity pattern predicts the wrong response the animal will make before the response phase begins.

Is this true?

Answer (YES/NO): YES